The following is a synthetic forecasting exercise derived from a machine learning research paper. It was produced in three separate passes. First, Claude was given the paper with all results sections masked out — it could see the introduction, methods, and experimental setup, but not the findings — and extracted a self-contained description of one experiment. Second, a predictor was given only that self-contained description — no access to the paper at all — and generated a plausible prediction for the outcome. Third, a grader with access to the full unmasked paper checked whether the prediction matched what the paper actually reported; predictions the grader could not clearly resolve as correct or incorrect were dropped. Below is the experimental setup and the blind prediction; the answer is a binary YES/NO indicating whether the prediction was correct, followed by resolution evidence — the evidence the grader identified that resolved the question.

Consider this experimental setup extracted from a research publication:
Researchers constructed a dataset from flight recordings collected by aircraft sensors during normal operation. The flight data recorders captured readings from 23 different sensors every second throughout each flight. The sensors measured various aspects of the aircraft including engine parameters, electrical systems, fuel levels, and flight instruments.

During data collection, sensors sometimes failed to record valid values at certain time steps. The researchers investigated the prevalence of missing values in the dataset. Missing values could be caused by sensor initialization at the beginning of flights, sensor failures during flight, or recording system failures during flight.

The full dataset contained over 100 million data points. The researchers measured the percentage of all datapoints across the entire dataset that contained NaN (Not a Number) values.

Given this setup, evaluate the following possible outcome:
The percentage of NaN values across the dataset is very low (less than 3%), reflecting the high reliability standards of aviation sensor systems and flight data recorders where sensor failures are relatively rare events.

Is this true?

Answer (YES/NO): YES